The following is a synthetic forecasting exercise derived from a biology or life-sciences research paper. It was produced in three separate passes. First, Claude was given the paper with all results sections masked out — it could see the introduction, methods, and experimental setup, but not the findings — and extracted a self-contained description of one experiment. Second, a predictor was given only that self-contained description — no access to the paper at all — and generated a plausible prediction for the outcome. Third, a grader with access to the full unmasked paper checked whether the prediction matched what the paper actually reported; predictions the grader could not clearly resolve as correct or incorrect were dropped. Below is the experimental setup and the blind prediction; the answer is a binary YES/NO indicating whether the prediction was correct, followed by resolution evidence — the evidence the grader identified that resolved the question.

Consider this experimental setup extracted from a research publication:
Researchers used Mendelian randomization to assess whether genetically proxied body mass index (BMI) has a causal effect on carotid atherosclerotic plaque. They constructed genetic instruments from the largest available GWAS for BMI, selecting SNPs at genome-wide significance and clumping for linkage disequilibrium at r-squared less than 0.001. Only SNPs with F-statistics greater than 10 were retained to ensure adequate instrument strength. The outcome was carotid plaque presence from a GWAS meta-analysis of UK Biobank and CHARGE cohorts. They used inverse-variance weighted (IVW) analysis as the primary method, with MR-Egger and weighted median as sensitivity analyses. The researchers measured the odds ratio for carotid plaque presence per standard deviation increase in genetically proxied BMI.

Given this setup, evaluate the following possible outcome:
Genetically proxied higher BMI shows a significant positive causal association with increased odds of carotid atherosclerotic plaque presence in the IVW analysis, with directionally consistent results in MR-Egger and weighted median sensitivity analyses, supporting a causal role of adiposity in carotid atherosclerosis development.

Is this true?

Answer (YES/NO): NO